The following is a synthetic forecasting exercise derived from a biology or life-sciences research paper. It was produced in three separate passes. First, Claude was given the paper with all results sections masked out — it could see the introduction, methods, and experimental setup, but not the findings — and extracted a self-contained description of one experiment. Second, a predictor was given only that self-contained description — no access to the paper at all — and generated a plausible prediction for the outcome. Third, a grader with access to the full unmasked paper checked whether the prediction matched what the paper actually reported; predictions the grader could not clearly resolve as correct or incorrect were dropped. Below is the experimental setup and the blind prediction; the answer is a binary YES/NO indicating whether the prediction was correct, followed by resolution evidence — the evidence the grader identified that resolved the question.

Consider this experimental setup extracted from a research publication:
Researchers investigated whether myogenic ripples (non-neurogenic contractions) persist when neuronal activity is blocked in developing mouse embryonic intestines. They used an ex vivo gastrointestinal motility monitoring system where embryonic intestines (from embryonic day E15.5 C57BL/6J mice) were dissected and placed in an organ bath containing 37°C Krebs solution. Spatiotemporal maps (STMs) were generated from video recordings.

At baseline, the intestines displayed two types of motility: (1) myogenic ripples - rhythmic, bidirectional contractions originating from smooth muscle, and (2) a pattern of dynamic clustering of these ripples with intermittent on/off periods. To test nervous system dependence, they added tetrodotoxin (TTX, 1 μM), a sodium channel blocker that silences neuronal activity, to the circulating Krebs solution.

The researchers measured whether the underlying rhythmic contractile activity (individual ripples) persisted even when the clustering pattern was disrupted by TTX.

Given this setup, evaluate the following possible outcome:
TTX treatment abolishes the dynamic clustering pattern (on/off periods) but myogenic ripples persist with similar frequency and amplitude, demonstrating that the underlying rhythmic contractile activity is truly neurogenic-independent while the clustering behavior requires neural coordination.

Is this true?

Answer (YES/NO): YES